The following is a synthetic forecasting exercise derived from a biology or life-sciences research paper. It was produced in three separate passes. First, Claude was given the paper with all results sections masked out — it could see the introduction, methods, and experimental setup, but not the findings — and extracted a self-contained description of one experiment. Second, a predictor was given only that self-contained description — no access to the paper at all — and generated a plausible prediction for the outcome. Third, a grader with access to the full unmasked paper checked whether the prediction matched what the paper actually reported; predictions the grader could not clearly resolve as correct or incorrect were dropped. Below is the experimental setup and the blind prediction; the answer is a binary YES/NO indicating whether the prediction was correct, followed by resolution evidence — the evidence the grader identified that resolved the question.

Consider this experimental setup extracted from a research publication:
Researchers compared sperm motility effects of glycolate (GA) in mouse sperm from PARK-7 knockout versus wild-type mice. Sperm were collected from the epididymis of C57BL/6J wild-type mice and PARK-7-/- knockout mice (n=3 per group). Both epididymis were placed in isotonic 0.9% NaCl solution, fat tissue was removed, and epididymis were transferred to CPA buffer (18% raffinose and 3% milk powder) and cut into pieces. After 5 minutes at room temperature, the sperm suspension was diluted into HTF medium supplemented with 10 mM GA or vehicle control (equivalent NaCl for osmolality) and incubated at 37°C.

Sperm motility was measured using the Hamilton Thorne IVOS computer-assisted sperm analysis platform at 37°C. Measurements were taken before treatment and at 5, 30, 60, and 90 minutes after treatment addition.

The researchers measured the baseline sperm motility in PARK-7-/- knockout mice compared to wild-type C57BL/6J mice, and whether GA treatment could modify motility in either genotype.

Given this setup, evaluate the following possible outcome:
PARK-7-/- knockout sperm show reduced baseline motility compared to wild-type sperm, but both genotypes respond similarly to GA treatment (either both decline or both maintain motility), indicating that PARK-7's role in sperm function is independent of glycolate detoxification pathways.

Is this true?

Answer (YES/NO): NO